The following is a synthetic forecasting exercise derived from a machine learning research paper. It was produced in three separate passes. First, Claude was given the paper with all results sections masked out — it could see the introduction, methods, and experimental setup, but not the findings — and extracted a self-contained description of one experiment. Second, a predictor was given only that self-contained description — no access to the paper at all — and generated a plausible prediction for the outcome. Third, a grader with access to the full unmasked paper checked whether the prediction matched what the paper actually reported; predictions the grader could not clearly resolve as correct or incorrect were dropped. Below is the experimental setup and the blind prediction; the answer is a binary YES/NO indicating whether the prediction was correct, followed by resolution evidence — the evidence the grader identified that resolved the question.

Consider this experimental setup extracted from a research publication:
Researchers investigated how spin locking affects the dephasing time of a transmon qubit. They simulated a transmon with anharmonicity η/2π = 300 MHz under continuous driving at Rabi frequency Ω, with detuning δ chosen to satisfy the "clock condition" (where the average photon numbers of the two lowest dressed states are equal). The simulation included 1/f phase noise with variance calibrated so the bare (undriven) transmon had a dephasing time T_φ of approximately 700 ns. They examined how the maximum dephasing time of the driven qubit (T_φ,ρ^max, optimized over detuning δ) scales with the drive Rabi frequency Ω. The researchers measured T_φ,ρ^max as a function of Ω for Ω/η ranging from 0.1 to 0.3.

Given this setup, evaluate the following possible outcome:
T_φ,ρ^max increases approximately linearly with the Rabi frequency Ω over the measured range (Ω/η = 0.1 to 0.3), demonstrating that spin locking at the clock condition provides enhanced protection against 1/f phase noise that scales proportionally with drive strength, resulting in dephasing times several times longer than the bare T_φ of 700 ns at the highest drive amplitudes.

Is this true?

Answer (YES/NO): NO